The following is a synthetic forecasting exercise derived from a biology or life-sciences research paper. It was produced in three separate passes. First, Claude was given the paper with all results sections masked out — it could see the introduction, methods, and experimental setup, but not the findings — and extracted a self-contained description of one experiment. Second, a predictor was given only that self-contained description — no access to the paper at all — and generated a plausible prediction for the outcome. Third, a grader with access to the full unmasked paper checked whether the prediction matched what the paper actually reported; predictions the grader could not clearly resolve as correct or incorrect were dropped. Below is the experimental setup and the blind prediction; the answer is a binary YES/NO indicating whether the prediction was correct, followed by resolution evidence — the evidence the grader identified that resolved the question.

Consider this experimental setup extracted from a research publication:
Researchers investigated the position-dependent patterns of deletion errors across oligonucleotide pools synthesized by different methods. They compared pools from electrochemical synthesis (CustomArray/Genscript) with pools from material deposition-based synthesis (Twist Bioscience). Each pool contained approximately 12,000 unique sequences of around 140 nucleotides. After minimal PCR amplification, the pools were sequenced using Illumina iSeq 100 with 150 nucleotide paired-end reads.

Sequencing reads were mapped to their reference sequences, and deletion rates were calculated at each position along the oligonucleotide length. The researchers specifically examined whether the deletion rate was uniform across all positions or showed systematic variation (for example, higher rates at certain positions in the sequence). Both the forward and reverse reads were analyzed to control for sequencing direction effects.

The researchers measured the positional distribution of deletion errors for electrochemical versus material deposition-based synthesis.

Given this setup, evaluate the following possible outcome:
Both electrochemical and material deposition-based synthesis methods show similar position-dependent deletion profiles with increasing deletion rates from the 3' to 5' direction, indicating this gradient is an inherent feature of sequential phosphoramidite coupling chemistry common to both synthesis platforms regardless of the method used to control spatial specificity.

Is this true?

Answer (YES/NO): NO